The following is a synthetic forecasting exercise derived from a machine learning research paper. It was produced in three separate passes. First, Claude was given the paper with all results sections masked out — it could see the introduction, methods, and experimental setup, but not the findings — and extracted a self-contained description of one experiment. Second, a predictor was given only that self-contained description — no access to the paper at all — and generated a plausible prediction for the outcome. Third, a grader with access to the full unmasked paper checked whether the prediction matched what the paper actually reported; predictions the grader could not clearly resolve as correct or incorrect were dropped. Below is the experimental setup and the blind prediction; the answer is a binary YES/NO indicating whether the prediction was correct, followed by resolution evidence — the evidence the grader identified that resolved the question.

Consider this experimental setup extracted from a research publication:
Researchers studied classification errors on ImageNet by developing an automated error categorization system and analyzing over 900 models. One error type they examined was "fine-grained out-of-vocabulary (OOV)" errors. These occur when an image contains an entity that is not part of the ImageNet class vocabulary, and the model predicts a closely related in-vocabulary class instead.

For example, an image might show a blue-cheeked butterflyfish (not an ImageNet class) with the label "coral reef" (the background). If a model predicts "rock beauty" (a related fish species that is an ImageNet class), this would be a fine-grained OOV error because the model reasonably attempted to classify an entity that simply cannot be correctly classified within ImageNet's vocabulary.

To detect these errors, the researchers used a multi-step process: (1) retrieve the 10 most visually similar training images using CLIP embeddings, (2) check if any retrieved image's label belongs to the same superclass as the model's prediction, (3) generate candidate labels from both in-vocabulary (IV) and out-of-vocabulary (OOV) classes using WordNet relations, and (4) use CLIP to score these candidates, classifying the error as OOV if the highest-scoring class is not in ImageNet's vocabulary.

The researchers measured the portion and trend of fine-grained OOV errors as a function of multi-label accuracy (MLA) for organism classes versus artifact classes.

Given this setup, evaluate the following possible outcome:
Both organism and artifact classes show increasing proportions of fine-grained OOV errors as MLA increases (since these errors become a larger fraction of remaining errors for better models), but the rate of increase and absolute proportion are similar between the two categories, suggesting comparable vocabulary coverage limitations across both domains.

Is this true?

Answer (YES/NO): NO